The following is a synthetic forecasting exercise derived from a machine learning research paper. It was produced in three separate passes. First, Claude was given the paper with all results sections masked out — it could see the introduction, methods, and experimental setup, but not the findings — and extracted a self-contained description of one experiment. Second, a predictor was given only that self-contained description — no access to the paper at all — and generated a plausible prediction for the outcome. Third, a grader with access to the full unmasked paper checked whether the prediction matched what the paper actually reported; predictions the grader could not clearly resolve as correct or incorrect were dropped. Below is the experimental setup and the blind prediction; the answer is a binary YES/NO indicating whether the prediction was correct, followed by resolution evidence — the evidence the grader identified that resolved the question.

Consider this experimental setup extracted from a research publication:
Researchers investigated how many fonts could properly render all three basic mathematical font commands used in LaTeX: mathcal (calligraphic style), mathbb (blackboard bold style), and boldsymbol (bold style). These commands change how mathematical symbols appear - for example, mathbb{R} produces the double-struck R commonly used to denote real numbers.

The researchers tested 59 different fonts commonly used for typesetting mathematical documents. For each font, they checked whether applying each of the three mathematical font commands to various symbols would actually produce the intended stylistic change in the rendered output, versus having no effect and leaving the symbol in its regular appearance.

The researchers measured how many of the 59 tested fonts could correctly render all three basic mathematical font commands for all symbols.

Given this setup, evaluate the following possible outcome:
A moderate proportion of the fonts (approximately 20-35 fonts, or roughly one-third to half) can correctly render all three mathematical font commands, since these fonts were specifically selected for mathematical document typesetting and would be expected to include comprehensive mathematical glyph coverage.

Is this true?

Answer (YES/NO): NO